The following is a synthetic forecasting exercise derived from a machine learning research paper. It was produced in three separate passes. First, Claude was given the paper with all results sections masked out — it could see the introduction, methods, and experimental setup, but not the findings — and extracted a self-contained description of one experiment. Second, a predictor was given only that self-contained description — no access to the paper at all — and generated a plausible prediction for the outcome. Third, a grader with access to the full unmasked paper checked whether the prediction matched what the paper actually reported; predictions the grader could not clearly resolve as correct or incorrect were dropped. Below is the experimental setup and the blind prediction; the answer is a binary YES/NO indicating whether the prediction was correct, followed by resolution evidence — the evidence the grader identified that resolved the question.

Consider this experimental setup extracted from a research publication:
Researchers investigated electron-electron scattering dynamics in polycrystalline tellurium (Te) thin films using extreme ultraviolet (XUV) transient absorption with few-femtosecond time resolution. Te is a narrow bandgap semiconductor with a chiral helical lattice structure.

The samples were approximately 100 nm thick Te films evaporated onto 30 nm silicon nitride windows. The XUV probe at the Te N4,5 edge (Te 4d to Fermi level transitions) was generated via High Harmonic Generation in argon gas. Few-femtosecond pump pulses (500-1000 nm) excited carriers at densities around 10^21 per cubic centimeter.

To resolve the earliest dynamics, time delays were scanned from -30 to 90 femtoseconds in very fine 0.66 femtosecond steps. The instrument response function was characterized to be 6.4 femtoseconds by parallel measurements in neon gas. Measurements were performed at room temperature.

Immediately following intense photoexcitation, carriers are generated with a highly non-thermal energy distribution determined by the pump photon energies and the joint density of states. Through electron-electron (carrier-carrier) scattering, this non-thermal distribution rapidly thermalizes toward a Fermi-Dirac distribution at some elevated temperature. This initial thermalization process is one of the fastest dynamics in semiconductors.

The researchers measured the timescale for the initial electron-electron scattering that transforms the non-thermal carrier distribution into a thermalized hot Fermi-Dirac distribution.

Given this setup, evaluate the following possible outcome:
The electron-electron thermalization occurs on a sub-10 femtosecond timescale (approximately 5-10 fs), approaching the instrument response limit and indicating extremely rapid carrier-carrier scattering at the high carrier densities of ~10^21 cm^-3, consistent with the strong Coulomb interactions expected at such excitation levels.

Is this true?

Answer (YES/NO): NO